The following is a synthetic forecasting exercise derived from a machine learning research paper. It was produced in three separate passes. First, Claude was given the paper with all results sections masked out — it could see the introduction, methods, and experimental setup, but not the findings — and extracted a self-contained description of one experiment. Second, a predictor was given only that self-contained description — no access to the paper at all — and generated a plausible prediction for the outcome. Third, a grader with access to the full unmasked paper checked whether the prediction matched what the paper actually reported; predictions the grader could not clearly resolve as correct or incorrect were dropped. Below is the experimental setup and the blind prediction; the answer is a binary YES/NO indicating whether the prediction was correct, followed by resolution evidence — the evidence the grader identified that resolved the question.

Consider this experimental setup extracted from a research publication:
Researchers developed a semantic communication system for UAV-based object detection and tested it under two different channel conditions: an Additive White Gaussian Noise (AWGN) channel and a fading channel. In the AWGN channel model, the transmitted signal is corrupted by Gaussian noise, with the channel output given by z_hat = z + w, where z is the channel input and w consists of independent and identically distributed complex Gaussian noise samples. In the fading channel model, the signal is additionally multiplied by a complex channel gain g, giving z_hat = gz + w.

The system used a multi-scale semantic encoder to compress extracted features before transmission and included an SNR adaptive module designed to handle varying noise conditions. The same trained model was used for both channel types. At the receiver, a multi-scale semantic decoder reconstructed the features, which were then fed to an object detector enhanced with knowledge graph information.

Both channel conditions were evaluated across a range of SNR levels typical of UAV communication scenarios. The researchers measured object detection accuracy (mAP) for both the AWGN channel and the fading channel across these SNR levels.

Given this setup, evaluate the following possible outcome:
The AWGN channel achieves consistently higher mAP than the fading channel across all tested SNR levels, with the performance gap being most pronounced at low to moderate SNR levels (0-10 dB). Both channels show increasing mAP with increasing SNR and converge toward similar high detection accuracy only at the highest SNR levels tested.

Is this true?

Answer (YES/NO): NO